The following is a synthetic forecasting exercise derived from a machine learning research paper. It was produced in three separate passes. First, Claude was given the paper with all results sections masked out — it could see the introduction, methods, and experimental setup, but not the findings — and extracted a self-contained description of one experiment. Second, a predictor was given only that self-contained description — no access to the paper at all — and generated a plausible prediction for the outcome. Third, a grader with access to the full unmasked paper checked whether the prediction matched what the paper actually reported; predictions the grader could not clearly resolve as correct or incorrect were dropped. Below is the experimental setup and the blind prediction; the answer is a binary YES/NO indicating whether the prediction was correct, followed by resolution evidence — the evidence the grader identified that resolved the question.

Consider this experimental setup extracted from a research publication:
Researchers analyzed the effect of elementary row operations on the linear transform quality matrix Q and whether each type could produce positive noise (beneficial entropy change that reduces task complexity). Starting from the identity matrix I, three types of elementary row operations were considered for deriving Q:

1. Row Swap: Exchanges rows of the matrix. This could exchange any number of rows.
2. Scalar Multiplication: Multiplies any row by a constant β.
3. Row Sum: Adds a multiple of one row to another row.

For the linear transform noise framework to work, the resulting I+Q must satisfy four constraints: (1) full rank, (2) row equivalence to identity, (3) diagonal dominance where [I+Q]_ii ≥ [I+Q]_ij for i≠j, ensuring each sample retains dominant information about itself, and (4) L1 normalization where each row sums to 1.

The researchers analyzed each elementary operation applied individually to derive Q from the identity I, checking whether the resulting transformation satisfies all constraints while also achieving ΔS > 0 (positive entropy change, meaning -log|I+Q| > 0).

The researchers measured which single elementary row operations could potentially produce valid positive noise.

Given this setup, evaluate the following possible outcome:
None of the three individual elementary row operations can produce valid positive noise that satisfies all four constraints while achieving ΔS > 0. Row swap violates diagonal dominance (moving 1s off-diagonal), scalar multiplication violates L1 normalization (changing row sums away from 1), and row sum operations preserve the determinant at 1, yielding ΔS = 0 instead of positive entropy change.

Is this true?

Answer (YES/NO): NO